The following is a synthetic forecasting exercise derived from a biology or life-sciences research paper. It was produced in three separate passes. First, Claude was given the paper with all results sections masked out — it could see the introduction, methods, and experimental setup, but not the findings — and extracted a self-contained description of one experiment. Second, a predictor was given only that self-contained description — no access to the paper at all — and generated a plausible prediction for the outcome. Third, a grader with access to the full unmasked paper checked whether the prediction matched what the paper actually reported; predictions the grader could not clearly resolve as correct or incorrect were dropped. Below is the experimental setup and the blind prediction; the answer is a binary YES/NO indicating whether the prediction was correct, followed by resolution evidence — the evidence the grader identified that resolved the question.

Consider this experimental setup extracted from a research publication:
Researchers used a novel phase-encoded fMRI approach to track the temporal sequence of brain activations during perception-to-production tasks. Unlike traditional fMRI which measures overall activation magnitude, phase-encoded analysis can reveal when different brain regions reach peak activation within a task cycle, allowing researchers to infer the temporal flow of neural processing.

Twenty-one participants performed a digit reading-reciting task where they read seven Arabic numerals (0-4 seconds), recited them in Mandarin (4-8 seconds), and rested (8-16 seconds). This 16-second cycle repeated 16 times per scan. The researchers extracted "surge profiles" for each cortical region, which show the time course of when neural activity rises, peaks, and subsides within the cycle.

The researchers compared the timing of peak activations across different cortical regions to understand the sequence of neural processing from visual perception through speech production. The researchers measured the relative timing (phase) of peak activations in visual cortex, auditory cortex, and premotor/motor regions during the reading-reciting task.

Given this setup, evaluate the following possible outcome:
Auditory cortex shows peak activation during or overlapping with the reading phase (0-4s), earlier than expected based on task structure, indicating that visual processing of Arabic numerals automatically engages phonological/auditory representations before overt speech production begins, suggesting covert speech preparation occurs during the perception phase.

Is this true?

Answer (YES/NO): NO